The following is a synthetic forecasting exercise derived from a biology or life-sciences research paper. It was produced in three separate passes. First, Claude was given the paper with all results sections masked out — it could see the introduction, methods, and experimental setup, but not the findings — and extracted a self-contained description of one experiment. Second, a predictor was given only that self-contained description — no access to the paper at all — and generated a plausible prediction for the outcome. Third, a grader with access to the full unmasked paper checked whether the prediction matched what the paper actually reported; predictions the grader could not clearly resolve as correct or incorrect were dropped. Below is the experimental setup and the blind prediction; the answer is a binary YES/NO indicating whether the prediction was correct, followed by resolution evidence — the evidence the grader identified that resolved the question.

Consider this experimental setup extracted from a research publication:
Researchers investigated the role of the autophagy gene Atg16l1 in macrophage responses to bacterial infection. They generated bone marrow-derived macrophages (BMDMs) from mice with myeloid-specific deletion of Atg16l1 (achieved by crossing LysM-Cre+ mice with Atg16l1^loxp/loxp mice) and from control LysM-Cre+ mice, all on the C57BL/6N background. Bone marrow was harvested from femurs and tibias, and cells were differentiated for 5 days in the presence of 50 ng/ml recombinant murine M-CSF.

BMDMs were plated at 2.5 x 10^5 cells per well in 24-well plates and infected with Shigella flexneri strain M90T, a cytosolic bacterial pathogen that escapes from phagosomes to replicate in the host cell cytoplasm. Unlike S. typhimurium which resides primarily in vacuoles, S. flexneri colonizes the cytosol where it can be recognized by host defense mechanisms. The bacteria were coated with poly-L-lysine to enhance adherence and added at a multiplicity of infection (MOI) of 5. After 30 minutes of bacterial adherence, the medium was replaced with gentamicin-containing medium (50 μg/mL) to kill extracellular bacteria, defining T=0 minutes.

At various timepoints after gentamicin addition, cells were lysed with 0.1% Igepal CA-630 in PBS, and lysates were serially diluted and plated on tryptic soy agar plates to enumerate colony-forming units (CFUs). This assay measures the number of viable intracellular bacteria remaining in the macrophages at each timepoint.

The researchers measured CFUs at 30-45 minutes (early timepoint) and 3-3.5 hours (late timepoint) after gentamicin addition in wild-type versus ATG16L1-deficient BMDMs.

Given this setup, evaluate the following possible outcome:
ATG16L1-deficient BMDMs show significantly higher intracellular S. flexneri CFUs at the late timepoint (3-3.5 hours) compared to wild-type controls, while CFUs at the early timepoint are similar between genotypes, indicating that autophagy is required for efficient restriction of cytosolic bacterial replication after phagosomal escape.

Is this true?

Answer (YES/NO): NO